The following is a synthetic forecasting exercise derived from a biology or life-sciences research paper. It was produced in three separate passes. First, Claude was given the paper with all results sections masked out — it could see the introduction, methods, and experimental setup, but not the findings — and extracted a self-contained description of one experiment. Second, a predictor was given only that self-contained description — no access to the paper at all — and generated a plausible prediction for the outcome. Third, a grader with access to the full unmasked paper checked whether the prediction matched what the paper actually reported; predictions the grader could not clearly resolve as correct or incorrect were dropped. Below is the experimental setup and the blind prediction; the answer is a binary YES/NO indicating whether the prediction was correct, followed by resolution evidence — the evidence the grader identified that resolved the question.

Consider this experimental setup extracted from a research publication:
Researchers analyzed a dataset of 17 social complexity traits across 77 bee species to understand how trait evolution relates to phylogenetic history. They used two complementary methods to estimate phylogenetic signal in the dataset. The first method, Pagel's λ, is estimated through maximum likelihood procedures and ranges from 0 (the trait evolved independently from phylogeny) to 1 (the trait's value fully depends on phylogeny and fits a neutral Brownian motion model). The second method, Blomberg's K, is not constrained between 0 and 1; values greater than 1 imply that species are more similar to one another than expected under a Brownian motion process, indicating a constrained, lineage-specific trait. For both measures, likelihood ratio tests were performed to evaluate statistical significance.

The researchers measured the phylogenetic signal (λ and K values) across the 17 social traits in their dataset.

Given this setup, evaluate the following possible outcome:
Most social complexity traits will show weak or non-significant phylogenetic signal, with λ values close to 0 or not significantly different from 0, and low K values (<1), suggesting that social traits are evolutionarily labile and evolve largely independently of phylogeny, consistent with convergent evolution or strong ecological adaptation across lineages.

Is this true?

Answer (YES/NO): NO